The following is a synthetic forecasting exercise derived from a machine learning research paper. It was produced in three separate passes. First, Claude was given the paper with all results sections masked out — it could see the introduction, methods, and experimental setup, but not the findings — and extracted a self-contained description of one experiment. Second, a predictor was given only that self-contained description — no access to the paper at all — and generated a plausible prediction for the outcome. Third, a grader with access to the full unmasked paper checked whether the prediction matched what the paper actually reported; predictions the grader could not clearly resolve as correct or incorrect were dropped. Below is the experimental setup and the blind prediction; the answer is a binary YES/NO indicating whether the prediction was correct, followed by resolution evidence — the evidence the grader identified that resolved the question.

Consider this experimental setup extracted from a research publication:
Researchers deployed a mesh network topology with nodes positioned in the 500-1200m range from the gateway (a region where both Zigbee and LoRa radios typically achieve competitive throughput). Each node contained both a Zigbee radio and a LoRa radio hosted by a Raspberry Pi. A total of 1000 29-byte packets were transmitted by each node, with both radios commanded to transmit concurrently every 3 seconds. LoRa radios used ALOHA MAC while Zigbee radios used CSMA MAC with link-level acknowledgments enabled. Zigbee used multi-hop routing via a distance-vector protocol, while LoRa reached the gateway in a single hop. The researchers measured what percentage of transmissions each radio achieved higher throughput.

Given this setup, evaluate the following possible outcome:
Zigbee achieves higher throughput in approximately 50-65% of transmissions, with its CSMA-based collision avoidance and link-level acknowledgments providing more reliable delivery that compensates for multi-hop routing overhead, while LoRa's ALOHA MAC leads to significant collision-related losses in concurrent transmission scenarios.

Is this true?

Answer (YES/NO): NO